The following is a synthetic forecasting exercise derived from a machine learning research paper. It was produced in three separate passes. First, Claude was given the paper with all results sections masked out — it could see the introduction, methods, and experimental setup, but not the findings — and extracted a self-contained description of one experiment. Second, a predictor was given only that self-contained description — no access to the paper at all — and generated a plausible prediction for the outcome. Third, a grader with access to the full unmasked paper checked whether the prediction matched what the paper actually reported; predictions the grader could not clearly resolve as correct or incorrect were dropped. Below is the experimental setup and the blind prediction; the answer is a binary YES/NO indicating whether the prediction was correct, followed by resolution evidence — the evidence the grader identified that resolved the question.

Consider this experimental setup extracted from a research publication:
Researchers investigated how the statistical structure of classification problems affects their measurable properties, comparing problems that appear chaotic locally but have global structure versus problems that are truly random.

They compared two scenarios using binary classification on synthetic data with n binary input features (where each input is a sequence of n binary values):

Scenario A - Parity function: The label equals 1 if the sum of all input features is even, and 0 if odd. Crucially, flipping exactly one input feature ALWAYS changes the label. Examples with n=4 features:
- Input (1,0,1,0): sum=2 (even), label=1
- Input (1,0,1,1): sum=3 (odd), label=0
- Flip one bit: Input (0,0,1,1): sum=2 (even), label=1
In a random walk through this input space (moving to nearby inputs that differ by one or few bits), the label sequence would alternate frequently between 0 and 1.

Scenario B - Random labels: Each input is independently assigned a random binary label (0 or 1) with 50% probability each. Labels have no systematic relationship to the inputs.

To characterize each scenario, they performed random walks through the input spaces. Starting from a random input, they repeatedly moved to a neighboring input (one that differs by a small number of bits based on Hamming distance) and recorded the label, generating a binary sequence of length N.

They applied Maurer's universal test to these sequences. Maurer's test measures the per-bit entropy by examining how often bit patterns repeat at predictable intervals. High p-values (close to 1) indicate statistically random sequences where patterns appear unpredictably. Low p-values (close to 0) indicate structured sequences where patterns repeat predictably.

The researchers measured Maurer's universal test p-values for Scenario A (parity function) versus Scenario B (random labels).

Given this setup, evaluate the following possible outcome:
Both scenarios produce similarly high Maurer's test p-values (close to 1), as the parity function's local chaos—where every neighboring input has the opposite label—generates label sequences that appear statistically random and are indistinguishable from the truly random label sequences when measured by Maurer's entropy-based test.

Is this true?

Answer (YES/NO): NO